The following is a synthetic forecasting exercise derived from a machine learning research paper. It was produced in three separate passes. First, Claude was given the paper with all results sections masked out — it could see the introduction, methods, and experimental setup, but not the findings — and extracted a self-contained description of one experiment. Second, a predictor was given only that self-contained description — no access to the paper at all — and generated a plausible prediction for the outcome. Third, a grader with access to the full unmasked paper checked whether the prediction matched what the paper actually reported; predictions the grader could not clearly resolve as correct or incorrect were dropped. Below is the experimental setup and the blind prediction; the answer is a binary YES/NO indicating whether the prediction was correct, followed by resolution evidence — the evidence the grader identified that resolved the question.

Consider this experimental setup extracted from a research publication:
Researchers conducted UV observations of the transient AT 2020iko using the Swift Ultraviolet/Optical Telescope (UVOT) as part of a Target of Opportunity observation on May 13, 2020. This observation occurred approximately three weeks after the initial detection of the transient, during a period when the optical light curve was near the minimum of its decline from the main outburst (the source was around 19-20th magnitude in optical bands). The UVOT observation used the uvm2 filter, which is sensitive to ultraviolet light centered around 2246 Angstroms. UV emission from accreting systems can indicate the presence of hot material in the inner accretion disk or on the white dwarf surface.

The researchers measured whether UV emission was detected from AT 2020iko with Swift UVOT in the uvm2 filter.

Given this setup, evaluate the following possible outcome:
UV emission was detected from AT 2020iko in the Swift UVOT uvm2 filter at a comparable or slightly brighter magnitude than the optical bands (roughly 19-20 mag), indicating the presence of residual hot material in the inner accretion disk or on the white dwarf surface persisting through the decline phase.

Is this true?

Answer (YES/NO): YES